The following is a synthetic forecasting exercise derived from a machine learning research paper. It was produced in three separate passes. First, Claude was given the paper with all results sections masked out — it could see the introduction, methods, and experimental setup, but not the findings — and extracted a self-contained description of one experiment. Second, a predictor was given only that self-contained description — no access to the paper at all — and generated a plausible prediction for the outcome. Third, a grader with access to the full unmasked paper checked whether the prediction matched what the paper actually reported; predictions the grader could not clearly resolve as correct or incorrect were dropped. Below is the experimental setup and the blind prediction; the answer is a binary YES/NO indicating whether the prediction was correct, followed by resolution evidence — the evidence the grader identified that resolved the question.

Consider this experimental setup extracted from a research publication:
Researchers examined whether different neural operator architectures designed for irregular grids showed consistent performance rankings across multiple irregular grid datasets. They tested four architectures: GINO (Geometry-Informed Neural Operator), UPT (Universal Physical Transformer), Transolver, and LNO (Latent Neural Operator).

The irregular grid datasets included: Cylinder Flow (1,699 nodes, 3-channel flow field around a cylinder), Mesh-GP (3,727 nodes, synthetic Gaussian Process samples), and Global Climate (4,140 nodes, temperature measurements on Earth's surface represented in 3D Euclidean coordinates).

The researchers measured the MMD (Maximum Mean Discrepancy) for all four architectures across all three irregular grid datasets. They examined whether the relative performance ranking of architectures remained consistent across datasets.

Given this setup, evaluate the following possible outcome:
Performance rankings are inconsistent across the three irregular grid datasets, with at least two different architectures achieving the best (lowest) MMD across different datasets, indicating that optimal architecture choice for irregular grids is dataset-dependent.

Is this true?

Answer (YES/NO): NO